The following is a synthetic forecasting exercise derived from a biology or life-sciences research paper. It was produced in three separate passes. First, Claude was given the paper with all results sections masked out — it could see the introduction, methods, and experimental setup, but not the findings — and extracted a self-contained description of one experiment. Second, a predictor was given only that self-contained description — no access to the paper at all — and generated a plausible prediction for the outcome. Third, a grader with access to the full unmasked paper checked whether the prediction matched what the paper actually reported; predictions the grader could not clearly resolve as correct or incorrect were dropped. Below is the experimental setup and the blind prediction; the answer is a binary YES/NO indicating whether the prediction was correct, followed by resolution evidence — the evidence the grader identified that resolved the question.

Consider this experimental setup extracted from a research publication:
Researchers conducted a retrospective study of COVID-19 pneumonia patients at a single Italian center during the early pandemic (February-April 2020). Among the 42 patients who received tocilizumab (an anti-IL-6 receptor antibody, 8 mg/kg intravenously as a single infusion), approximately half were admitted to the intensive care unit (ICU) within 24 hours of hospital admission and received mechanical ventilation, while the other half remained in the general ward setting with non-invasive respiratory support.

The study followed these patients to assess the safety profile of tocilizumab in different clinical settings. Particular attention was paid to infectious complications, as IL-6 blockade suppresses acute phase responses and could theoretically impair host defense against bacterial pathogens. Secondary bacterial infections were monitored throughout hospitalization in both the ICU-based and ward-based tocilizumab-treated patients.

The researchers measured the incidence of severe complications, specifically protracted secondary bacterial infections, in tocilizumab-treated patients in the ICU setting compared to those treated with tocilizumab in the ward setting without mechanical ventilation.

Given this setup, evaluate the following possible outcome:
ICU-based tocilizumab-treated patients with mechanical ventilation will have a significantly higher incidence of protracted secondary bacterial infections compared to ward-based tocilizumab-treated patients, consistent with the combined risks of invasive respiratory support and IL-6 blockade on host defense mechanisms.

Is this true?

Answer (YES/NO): YES